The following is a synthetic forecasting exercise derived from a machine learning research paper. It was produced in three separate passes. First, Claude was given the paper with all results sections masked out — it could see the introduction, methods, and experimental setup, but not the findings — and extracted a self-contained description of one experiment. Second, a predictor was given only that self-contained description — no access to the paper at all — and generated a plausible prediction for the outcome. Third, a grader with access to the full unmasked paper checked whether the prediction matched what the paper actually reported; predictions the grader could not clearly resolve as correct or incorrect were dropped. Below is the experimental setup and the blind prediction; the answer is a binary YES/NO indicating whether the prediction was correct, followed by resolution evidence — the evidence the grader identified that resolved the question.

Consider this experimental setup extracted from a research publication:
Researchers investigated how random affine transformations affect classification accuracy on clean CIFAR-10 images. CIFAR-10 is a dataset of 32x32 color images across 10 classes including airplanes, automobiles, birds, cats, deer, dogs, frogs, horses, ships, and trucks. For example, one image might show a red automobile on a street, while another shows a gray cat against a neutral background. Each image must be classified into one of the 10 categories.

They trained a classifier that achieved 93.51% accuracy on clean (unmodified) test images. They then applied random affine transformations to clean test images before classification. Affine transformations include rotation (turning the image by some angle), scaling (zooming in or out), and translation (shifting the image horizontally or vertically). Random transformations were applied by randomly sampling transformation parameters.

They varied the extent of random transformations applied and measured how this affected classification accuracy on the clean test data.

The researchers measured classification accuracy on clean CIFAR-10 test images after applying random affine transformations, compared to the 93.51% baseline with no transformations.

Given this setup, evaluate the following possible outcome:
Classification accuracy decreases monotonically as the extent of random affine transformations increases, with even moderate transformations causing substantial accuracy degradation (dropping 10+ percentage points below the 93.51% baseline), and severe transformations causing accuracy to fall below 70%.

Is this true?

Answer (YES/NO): NO